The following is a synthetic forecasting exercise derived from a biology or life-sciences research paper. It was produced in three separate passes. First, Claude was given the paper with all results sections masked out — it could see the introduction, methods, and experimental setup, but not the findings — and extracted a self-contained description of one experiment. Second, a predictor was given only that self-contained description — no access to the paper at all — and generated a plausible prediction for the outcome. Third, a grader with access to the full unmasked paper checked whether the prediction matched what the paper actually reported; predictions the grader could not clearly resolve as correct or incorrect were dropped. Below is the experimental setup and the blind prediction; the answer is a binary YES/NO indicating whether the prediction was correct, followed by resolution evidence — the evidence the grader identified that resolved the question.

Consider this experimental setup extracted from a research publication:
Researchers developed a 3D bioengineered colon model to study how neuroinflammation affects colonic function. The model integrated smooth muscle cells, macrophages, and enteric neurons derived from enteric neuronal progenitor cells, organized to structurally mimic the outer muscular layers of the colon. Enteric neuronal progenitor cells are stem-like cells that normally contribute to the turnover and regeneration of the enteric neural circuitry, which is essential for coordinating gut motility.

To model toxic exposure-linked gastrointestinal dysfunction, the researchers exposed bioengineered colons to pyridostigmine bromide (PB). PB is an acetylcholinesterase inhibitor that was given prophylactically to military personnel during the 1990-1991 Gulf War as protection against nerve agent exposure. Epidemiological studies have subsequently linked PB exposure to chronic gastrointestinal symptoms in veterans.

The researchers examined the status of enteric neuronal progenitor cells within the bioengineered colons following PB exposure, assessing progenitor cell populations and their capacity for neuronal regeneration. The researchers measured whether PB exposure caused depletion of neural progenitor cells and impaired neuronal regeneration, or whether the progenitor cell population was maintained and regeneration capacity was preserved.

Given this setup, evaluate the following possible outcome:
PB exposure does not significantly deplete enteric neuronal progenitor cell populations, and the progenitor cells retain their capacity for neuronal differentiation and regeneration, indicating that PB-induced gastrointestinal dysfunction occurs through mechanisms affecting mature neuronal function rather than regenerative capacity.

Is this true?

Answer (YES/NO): NO